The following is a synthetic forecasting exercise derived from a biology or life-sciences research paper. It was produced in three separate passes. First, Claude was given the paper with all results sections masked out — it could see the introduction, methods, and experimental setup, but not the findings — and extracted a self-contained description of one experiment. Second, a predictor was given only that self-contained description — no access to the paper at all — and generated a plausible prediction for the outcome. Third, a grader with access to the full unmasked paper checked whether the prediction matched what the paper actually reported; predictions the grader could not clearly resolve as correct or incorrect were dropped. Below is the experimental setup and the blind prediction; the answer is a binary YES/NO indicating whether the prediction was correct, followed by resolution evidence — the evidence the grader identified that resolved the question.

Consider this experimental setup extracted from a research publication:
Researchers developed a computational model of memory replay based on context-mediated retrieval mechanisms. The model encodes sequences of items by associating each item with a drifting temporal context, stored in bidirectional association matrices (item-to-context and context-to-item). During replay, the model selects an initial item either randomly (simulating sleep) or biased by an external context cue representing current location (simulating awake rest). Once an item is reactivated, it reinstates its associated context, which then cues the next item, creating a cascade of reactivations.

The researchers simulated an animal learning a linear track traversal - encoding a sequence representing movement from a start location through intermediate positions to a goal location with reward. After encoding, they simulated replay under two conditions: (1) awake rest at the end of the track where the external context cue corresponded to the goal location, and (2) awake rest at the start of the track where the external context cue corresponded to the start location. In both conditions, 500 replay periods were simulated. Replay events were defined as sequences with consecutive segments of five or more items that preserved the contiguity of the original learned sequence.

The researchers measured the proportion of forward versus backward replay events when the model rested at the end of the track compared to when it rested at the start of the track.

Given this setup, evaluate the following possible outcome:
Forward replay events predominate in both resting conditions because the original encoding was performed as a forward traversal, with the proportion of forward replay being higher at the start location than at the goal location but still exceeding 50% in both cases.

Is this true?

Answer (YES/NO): NO